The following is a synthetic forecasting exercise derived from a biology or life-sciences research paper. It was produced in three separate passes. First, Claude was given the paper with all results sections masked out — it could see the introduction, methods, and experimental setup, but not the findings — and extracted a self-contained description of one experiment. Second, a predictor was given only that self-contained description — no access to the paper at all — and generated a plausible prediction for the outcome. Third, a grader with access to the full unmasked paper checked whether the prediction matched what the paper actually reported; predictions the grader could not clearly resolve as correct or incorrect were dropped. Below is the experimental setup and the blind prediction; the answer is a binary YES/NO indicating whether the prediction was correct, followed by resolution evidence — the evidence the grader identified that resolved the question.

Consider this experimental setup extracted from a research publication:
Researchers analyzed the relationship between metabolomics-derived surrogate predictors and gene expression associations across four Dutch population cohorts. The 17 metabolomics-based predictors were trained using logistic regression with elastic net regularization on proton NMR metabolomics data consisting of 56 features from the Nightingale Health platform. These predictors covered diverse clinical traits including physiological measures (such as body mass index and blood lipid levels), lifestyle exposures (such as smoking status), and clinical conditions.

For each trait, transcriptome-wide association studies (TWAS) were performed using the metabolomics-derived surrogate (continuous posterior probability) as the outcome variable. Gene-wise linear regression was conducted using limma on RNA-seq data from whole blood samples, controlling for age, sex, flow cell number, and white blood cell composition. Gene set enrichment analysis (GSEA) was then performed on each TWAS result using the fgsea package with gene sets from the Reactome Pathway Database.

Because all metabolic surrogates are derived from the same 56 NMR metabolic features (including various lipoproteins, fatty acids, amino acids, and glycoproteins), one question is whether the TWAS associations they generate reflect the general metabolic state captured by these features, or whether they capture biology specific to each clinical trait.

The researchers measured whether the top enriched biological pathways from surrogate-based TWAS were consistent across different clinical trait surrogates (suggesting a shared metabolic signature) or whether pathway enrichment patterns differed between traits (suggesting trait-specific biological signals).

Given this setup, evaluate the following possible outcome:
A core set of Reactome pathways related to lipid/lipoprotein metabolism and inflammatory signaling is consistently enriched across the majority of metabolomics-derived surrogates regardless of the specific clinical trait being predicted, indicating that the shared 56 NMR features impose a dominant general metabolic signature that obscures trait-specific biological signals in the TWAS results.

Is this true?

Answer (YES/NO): NO